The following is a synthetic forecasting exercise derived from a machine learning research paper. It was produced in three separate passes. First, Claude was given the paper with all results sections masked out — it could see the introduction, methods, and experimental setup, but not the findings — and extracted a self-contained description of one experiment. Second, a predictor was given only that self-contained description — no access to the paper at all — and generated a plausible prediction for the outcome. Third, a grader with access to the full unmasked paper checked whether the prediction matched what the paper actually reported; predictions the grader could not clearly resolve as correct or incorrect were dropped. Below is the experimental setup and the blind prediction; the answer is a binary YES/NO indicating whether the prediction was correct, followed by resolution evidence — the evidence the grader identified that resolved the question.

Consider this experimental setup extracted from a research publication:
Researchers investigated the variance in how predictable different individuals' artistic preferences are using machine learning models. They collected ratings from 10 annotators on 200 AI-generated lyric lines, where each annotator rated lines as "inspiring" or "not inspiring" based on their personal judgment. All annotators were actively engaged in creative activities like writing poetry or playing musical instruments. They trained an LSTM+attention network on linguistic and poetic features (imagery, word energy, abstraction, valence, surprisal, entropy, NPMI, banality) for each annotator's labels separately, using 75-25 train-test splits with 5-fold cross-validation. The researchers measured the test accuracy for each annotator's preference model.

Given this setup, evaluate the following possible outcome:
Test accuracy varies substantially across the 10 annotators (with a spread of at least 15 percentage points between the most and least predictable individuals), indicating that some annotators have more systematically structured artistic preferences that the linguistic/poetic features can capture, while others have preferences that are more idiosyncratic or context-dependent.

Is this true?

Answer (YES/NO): YES